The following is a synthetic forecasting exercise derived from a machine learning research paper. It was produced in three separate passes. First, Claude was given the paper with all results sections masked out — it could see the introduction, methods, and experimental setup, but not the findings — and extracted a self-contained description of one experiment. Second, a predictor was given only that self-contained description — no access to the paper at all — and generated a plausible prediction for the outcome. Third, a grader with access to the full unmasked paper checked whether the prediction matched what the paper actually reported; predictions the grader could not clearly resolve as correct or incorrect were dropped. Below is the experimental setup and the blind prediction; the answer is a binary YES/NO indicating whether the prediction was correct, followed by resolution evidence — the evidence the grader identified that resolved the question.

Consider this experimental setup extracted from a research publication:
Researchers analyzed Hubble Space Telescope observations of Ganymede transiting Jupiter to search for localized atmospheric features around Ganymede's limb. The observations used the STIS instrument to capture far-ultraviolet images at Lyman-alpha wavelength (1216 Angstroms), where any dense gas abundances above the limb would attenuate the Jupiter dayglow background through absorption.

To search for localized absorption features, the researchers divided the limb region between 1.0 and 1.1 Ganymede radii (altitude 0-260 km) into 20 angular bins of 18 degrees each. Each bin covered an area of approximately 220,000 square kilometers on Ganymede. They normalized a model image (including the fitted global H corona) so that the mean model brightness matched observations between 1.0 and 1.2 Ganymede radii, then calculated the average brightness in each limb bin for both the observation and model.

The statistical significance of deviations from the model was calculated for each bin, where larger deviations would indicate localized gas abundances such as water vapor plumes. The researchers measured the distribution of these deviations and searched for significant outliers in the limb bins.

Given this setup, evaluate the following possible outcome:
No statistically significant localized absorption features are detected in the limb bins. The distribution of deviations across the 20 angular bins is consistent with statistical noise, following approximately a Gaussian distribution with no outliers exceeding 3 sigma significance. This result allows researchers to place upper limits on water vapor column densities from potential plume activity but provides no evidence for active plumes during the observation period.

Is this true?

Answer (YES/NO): YES